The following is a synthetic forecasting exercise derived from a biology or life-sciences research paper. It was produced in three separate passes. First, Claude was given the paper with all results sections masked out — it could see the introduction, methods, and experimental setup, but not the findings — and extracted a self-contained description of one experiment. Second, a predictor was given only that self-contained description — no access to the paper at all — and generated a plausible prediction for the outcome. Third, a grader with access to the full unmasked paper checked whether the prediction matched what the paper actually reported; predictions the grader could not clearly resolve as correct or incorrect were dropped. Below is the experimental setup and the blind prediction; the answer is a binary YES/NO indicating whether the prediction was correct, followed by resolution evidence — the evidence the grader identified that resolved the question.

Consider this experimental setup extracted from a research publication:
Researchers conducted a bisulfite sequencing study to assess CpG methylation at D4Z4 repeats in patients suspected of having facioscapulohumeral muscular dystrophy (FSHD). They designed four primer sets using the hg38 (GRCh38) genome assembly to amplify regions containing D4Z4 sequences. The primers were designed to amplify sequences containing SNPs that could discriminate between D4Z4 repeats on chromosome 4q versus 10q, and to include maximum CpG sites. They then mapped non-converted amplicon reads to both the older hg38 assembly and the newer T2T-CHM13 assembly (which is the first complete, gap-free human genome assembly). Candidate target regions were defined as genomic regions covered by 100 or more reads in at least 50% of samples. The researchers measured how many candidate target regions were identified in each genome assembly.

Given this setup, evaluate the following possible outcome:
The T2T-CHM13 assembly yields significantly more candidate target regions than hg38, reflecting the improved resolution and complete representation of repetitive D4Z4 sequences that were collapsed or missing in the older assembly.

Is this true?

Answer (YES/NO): YES